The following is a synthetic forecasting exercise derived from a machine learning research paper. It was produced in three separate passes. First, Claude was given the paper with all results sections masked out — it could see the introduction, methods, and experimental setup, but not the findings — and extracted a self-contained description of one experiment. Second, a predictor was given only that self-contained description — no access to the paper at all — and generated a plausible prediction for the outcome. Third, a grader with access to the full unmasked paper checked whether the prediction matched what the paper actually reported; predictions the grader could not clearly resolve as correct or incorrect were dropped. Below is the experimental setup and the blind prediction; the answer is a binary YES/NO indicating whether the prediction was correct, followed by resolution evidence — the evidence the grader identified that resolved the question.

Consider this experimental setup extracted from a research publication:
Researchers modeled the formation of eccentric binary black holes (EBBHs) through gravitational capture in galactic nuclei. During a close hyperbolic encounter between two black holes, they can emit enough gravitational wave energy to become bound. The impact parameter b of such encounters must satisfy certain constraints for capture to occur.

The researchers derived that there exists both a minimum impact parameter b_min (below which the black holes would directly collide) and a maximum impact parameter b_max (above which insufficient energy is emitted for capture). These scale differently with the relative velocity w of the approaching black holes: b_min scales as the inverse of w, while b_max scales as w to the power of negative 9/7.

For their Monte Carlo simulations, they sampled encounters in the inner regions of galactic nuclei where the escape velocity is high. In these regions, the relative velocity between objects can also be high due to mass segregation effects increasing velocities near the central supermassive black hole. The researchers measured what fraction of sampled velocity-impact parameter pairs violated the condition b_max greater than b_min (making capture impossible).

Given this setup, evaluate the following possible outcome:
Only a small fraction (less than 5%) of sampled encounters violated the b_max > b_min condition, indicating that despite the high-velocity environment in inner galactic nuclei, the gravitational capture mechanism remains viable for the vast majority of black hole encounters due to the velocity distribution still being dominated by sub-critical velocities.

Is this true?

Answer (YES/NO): YES